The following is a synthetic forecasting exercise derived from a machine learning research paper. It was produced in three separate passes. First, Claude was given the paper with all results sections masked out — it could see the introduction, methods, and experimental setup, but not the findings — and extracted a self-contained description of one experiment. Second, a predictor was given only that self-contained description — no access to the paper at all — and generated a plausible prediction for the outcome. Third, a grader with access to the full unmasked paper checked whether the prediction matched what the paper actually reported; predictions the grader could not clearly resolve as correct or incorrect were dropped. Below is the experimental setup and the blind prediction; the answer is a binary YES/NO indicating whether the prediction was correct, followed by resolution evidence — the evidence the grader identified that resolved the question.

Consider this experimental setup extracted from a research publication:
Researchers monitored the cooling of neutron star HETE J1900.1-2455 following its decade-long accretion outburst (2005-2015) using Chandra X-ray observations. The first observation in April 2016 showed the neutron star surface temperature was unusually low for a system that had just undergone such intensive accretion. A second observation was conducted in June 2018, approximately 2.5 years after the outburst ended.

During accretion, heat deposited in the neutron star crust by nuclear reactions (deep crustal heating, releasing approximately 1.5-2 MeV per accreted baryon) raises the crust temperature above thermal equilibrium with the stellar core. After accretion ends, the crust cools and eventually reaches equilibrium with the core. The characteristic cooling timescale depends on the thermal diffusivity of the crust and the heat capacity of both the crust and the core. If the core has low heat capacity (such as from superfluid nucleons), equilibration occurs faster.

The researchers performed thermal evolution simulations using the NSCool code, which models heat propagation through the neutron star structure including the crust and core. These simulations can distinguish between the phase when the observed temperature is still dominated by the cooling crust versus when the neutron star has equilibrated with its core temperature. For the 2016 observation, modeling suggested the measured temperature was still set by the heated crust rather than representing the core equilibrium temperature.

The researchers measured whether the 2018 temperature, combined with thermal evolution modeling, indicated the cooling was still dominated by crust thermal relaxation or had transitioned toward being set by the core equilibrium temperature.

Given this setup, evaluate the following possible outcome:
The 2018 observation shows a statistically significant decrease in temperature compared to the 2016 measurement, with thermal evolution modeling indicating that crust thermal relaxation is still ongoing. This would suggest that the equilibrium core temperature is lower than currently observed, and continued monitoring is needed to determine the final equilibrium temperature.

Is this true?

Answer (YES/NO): YES